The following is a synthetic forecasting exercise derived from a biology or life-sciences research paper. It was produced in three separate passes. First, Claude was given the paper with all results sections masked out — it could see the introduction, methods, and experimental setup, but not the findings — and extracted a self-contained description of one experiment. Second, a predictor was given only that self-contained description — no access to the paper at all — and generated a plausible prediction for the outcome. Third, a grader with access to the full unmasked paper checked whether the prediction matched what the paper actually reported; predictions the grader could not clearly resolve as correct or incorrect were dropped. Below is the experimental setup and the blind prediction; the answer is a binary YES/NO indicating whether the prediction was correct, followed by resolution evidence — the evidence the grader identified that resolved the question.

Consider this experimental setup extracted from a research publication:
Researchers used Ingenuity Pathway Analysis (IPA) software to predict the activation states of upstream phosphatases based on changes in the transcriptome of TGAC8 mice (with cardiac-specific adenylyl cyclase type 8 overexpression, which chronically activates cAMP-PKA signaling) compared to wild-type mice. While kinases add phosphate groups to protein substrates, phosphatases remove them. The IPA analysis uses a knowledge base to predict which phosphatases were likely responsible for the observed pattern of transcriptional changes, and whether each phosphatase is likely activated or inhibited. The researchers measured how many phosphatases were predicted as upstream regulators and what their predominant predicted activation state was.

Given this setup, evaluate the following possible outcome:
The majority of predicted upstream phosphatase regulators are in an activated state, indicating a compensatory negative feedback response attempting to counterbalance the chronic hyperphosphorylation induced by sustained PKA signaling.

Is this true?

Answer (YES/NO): NO